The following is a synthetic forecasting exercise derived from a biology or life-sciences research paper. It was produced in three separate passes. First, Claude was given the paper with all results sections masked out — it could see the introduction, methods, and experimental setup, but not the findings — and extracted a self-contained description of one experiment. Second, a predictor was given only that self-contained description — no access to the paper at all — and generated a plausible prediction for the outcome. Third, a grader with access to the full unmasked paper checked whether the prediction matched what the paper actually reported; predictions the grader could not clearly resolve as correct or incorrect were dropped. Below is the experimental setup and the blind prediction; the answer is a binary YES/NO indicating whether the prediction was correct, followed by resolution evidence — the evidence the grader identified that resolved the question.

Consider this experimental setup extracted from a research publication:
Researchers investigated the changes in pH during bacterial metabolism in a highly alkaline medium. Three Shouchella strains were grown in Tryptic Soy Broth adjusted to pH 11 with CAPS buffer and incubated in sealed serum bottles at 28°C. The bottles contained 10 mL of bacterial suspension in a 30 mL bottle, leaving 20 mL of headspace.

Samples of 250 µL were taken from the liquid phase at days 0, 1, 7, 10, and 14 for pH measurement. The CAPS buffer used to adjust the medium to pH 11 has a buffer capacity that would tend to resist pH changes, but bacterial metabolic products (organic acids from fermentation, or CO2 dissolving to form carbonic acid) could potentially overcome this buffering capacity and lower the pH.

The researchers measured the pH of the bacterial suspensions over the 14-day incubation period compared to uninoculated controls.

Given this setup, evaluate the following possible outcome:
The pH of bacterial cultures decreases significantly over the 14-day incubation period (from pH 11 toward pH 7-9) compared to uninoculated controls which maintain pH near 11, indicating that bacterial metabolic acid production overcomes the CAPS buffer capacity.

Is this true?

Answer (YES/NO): NO